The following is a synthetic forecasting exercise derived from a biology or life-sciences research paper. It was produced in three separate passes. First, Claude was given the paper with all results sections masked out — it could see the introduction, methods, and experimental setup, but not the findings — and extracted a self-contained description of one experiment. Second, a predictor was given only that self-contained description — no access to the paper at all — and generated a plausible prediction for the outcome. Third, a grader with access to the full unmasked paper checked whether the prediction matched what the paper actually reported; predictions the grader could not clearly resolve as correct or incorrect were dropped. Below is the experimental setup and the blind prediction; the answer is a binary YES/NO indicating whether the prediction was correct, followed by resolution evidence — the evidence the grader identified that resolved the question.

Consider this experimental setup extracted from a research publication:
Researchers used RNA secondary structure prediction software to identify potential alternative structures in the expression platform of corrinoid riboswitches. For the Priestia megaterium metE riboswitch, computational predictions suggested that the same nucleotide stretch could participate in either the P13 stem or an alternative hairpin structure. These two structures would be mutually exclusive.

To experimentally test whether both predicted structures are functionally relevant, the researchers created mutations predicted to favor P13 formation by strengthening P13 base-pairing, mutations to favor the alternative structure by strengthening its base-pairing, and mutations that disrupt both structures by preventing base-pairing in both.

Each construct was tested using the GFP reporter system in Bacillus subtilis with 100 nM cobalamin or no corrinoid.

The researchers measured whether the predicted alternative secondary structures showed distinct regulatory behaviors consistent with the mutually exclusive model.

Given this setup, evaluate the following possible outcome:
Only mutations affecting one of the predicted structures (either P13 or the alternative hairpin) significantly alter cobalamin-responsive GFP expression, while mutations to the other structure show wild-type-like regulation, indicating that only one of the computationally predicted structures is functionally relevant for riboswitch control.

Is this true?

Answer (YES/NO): NO